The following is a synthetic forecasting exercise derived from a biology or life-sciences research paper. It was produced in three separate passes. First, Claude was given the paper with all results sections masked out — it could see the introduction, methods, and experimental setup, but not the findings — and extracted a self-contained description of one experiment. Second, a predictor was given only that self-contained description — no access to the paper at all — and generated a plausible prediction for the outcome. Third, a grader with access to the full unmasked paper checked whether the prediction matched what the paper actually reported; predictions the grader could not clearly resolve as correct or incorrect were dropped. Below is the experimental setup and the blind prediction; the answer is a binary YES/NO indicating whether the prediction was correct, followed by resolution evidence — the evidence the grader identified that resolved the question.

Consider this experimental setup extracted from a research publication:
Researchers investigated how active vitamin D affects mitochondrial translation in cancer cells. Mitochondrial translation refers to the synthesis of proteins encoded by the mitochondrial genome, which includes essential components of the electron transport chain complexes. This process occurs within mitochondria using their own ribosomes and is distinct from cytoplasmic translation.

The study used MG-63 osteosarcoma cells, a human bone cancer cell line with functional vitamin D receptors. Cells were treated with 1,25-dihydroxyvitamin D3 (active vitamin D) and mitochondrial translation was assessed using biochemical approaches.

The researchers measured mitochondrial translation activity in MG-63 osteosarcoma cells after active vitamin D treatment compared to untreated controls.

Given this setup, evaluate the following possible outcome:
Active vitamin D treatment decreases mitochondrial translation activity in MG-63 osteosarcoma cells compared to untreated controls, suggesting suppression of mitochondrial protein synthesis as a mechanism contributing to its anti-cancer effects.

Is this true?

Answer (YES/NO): YES